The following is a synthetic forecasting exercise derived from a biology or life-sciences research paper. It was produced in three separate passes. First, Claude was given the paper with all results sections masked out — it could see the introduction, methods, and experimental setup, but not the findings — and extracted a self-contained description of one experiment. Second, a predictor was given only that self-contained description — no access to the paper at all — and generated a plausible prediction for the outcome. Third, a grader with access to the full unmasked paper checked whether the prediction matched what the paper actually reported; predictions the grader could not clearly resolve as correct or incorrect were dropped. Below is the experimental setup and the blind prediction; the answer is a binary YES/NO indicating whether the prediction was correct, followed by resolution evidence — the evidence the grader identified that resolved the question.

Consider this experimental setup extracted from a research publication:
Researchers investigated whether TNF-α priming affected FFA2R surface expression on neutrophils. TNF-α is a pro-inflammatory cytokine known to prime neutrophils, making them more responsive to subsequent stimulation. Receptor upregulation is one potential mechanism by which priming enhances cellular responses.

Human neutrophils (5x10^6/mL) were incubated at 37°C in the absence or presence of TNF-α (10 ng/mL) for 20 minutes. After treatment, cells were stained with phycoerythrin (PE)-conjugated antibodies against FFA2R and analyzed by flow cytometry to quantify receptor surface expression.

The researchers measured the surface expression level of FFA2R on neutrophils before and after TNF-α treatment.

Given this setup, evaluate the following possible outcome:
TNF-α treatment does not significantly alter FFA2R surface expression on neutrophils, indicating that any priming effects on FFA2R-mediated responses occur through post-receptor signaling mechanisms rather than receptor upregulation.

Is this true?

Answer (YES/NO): YES